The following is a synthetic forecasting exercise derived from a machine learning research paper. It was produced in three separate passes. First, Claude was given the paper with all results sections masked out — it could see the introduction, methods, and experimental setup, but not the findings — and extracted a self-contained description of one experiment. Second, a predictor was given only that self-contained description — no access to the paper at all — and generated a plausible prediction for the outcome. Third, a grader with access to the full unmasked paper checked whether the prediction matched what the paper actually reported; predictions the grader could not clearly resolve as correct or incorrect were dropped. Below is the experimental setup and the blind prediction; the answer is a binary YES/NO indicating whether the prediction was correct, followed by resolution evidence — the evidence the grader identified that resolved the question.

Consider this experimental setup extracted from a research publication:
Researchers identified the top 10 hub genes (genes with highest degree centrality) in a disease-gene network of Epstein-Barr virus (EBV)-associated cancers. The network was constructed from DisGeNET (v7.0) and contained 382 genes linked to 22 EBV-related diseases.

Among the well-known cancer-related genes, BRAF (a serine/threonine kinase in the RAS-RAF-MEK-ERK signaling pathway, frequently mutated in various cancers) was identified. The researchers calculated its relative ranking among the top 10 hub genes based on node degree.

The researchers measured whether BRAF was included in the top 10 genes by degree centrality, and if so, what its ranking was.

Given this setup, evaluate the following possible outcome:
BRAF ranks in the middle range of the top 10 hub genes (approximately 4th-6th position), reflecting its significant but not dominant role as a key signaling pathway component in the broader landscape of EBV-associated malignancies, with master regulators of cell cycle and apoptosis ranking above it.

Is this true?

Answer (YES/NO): NO